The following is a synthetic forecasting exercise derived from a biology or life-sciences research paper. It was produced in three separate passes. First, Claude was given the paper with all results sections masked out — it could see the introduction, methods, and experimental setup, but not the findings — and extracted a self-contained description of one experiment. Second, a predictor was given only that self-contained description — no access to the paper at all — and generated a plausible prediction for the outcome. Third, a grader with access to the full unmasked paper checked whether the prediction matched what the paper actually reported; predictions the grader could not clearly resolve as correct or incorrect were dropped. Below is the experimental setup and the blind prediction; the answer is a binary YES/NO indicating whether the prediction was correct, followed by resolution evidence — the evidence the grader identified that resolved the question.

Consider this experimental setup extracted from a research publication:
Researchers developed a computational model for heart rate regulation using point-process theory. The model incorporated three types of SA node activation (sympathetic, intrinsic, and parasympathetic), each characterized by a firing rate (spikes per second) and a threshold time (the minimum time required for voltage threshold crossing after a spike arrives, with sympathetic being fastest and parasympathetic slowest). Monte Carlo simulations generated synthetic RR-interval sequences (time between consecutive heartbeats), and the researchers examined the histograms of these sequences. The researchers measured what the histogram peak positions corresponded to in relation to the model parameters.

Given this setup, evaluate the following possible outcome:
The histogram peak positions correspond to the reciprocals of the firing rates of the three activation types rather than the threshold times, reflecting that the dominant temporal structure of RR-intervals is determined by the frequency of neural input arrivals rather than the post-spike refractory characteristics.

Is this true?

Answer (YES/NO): NO